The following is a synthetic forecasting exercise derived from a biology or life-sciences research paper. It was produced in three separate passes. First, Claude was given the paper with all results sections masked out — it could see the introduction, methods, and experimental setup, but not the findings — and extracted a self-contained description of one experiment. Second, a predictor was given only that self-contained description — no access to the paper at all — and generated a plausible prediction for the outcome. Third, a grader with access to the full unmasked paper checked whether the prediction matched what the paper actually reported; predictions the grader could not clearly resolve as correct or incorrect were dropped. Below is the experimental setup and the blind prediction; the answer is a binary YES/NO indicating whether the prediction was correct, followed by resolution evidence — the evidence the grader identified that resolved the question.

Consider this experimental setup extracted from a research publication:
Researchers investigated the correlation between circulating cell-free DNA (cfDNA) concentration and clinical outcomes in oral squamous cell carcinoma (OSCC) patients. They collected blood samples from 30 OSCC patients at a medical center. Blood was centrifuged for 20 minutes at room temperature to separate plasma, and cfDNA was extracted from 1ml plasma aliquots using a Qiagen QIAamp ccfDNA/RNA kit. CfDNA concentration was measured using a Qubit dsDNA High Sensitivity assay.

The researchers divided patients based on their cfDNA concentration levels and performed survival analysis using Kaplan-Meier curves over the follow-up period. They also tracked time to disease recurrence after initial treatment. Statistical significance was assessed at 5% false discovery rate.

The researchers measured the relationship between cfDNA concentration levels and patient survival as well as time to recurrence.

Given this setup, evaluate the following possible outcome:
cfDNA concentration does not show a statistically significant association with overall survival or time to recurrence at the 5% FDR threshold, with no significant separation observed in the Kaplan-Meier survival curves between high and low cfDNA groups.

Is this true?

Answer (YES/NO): NO